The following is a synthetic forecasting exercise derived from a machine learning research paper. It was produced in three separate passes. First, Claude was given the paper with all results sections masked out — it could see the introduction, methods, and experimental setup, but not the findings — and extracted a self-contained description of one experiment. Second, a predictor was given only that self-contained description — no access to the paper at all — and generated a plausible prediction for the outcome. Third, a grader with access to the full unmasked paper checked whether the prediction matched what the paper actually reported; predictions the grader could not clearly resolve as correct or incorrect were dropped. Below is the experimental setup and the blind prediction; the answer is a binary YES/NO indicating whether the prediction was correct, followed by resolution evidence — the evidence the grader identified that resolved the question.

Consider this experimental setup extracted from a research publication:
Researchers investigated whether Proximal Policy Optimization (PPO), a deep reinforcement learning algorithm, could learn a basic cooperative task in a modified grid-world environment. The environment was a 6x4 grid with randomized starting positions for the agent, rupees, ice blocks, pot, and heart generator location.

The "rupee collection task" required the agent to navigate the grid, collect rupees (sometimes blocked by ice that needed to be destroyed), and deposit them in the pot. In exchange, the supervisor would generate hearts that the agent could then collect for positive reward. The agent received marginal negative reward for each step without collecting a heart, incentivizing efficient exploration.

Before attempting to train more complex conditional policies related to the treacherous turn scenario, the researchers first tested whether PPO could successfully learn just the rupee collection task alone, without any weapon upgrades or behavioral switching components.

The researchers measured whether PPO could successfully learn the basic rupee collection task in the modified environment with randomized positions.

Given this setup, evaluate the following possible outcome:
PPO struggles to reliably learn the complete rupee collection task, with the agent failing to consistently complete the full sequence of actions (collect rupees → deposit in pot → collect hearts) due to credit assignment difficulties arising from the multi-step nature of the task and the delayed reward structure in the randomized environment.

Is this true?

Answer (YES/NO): YES